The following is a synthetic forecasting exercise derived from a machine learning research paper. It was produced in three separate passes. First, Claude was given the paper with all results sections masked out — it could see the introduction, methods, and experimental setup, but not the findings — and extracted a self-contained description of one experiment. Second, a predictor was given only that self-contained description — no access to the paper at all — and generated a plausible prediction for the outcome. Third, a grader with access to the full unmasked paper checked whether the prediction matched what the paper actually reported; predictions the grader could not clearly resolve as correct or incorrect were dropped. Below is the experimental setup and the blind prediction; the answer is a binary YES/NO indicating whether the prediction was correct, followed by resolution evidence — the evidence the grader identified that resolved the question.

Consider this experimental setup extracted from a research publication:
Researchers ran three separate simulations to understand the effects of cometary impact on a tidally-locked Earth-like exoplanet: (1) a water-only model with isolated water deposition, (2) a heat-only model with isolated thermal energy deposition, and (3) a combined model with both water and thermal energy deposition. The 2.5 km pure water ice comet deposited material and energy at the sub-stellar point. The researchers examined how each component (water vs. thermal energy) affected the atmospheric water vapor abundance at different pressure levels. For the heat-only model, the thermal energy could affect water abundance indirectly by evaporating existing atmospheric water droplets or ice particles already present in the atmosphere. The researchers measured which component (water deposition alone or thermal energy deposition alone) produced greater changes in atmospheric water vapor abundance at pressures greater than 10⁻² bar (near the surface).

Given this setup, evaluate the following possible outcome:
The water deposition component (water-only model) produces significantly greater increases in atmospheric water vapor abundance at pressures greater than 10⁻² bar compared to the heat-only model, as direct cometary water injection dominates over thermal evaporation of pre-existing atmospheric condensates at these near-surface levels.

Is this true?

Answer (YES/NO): NO